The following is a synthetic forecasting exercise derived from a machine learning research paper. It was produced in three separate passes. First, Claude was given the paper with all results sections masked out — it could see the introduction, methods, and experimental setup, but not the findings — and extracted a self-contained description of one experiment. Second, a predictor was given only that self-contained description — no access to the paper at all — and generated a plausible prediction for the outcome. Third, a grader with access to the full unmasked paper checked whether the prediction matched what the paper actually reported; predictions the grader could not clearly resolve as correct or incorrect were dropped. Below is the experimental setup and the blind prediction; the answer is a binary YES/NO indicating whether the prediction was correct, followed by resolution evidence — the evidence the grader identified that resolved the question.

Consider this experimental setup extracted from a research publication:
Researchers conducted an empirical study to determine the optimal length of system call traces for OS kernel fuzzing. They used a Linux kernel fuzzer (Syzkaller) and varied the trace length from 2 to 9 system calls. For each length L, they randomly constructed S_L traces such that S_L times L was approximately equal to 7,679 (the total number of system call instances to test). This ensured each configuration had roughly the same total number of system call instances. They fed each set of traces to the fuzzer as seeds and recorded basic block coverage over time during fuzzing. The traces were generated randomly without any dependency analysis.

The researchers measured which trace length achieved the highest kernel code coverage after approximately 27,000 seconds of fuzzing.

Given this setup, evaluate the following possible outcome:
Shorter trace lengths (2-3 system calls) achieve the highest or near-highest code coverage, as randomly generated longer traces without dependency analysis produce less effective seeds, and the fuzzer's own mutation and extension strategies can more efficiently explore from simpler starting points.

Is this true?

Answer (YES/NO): NO